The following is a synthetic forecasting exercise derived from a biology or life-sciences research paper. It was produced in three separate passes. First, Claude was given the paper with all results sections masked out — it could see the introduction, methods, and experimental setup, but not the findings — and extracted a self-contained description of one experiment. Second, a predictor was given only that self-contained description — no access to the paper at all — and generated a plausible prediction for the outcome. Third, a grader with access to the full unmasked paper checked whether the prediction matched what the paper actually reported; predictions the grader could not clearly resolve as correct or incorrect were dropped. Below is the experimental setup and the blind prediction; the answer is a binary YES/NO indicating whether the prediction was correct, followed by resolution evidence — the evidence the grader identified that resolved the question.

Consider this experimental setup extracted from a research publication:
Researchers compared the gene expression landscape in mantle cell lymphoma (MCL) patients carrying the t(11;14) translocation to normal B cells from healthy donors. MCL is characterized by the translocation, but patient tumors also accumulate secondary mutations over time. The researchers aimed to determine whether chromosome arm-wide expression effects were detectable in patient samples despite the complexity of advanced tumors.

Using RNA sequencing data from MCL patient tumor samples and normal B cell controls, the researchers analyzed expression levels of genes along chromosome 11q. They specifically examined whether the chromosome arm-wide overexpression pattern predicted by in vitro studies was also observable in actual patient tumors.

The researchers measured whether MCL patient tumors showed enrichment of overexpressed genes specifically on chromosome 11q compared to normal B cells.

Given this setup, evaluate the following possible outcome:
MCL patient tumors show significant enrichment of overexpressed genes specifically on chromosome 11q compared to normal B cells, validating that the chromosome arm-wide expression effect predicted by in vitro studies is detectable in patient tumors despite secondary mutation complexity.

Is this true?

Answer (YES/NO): YES